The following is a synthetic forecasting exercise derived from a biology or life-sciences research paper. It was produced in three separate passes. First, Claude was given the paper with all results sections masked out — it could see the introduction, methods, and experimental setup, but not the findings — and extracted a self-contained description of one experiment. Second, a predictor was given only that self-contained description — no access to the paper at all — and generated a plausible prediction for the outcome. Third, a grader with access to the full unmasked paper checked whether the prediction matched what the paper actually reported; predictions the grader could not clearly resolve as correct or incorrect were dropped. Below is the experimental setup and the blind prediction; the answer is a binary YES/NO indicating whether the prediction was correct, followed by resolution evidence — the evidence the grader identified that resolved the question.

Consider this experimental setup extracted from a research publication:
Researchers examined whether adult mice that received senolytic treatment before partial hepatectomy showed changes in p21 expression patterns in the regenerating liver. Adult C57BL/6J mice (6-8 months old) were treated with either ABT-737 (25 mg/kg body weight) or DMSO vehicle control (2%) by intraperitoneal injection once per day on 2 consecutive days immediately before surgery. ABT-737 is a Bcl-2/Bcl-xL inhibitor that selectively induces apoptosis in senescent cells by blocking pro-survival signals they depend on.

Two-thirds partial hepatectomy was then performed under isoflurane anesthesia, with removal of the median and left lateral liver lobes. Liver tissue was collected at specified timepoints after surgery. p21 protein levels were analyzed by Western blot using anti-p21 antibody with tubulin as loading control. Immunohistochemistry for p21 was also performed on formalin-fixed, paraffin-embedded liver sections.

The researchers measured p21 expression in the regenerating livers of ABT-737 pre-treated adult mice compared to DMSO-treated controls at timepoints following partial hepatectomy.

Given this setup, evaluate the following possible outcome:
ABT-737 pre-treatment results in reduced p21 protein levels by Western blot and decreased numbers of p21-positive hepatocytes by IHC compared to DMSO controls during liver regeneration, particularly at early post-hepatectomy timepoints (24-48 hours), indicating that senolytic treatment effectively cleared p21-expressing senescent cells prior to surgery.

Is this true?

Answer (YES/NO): YES